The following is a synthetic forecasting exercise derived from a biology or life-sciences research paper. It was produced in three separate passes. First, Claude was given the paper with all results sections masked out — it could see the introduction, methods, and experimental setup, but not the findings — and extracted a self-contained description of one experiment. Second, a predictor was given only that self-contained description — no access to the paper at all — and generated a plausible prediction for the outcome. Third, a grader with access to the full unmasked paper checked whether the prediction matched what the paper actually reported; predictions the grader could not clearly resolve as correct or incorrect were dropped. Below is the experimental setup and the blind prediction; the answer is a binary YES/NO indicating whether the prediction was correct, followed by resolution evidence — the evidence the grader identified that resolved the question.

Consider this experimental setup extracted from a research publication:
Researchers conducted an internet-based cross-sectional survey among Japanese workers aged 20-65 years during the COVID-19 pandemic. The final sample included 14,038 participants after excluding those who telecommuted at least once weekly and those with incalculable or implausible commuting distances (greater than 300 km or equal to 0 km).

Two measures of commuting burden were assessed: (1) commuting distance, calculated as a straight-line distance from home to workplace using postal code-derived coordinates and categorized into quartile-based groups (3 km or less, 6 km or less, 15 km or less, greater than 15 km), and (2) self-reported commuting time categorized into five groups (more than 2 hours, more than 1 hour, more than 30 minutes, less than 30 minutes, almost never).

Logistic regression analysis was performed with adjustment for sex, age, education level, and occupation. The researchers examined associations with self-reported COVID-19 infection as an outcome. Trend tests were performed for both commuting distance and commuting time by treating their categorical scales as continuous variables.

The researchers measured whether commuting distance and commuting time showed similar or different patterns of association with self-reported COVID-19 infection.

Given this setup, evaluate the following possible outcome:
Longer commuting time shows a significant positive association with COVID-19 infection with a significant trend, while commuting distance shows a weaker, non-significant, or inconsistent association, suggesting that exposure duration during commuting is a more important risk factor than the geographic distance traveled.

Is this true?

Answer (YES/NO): NO